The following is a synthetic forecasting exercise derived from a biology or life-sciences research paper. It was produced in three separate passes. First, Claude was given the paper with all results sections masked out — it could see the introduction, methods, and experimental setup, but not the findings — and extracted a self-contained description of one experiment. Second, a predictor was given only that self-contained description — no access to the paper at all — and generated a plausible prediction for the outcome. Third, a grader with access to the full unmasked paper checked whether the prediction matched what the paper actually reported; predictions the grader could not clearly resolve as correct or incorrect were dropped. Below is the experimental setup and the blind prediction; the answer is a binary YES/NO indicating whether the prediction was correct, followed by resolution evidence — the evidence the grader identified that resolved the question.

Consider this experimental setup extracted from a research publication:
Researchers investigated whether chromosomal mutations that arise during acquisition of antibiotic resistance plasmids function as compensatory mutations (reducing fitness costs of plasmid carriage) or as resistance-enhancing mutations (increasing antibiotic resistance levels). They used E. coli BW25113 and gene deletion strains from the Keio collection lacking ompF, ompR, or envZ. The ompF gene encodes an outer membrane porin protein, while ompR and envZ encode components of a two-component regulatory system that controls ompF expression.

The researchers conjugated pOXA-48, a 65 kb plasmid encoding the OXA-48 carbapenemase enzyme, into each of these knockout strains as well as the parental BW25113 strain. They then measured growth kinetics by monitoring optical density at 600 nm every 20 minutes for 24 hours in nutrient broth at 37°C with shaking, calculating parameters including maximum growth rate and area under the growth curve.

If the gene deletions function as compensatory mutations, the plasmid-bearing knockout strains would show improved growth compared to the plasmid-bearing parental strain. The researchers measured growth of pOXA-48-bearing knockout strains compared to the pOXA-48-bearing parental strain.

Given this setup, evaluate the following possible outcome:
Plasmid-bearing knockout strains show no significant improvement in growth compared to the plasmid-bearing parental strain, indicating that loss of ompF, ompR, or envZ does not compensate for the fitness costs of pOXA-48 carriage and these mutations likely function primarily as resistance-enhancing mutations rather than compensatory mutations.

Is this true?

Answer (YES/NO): YES